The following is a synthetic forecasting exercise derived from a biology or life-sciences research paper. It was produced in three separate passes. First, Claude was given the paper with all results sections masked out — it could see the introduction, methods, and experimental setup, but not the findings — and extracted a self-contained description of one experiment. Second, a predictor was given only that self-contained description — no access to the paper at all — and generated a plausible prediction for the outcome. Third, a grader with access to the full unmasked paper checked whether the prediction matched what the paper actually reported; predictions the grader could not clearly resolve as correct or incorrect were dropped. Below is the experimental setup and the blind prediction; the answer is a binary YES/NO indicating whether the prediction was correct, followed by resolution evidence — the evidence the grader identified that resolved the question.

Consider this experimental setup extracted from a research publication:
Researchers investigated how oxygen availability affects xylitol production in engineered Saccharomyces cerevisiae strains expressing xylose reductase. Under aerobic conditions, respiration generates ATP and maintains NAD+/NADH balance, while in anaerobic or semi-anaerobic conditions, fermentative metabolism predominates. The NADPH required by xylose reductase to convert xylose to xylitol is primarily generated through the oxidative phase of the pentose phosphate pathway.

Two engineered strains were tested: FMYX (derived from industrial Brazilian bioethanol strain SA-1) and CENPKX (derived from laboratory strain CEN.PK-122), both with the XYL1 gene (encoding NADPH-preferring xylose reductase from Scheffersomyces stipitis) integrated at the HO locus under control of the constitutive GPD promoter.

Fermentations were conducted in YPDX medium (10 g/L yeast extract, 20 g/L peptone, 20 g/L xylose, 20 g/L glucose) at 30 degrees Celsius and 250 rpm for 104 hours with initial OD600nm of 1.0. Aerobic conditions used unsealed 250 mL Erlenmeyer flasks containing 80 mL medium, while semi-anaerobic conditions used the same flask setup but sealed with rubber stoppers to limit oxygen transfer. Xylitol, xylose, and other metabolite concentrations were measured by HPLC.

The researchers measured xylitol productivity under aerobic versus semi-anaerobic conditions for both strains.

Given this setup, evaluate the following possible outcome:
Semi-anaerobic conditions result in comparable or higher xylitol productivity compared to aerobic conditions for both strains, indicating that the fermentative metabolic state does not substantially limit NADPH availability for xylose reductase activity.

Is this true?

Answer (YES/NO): NO